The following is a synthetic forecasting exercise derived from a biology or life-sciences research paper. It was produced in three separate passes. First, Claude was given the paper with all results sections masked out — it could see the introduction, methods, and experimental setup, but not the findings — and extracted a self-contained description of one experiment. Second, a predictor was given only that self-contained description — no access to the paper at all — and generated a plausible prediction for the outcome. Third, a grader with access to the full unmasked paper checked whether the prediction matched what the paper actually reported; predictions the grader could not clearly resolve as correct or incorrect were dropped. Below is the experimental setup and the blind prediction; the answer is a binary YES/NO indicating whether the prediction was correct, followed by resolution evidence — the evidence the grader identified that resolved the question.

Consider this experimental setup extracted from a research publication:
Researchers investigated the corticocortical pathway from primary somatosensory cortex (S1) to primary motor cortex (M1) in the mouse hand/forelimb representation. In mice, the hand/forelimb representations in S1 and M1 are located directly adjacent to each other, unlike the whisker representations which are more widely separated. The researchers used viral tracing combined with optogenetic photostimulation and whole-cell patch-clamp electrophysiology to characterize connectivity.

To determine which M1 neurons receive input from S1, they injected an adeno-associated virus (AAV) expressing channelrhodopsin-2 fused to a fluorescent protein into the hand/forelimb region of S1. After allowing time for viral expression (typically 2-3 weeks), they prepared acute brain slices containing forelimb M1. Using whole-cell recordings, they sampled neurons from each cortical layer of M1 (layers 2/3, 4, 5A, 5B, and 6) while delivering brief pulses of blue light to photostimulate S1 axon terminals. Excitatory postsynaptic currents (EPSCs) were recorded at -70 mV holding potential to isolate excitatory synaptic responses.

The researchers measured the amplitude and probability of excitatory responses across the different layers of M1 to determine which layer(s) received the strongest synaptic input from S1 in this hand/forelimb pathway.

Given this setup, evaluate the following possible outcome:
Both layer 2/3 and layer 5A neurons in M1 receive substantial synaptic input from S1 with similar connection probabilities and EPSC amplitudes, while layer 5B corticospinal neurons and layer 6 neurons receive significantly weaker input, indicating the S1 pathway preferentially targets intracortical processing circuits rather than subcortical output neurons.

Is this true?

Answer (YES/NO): NO